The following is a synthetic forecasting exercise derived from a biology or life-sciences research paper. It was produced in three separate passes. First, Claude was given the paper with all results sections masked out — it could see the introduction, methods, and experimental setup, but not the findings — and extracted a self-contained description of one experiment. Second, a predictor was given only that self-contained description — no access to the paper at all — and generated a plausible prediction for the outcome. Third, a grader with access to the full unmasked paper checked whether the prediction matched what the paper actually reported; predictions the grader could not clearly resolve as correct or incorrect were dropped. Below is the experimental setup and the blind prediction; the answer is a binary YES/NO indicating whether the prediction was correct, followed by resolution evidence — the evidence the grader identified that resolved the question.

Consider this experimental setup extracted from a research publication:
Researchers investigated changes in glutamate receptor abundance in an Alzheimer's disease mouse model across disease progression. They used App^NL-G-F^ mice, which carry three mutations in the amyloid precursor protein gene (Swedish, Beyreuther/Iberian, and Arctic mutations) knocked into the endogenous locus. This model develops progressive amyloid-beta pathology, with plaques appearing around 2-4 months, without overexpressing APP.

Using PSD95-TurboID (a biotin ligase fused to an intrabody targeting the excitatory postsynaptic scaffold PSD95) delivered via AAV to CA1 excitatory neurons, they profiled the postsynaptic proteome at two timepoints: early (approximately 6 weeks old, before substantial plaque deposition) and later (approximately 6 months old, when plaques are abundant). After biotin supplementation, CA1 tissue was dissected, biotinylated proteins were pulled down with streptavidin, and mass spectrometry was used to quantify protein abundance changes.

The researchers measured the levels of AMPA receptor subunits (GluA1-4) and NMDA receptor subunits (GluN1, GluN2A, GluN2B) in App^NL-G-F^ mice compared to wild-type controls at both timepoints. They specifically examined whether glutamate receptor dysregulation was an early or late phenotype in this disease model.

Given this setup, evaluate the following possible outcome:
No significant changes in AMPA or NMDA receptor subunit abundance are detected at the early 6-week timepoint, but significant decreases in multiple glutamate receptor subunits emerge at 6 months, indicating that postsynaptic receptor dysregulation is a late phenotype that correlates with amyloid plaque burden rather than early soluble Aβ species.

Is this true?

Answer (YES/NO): NO